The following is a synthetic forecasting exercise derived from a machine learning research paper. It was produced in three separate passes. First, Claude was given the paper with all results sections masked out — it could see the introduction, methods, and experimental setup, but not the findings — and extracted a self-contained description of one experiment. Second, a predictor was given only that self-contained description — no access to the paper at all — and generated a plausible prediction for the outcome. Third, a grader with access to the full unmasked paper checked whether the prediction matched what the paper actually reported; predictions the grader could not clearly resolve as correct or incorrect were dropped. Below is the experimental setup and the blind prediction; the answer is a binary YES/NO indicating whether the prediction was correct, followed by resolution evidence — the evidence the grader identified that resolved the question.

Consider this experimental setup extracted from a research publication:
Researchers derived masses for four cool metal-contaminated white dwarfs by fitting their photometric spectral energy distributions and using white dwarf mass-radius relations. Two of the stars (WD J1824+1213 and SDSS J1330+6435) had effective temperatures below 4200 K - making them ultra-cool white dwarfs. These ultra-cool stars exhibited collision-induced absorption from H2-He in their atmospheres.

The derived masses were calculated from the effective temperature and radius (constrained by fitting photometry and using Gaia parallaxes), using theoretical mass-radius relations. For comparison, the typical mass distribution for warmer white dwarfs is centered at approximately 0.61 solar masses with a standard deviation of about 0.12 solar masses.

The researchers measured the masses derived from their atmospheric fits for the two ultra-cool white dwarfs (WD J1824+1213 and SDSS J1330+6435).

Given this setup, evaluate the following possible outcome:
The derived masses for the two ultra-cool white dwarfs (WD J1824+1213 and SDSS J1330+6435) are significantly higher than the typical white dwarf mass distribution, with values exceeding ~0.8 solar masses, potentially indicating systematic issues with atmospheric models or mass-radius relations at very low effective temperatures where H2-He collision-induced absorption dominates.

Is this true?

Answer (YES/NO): NO